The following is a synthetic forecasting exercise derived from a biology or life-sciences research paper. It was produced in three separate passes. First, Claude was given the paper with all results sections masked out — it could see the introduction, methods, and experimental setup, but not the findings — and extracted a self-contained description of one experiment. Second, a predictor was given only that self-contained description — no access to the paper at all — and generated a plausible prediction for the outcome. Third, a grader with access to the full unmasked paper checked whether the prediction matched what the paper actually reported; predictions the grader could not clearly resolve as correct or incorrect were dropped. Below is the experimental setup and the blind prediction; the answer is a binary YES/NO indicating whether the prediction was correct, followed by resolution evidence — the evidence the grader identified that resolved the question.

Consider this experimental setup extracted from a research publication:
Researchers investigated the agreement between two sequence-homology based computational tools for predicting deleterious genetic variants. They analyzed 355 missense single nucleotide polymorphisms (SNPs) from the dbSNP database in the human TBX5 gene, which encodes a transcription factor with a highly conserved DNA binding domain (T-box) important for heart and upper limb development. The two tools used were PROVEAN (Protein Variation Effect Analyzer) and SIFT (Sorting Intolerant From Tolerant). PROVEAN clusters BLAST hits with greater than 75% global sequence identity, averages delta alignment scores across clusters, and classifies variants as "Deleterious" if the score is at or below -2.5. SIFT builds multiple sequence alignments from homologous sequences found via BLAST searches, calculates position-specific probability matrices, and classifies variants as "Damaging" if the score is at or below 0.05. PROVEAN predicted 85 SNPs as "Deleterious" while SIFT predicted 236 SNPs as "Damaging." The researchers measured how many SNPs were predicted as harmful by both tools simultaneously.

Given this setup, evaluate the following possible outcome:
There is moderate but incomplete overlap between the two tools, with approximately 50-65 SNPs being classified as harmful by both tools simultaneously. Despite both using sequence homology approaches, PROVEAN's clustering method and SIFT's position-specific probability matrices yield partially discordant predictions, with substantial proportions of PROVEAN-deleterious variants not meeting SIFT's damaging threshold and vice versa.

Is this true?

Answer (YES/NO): NO